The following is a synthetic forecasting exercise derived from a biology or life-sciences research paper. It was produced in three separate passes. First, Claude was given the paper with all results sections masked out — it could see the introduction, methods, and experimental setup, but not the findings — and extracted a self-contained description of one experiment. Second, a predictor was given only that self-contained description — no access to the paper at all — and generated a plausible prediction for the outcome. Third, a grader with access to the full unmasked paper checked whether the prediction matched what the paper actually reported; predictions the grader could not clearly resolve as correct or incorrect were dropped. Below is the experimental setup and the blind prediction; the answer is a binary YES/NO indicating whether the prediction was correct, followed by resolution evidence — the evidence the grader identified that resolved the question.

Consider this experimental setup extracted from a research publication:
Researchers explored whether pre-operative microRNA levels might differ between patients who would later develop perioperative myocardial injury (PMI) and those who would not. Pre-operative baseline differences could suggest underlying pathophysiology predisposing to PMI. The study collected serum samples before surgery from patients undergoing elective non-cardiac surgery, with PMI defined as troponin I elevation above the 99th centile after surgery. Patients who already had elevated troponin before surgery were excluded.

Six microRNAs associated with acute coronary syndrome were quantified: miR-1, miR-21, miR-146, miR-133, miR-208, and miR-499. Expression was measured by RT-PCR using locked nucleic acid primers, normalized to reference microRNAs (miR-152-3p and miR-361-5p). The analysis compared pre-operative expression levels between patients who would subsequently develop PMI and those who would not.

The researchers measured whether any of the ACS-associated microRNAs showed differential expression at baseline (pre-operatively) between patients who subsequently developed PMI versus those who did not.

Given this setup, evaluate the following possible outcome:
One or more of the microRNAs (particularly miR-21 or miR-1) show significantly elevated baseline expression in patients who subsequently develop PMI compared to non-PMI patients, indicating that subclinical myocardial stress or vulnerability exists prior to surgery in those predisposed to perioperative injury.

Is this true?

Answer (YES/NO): NO